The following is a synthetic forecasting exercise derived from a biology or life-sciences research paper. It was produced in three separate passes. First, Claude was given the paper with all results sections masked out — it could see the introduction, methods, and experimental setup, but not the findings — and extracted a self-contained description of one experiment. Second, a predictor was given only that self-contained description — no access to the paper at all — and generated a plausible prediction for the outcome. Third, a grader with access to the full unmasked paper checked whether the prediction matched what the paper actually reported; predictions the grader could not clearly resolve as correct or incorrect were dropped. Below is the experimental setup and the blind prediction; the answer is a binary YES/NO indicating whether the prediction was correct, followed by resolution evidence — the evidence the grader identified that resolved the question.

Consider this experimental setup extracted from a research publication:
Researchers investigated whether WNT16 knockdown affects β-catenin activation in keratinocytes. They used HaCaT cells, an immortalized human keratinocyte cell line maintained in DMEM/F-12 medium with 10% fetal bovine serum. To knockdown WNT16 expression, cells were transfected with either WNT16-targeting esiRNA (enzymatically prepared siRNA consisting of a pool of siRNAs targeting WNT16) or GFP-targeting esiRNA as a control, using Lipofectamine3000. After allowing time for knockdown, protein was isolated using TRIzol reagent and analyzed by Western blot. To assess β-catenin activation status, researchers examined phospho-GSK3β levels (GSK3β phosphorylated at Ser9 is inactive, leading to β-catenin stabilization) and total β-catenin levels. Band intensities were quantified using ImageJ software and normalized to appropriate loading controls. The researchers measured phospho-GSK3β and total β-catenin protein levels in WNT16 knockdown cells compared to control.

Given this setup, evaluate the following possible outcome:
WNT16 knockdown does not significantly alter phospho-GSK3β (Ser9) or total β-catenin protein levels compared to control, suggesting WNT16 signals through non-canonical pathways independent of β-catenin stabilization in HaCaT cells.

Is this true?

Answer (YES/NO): NO